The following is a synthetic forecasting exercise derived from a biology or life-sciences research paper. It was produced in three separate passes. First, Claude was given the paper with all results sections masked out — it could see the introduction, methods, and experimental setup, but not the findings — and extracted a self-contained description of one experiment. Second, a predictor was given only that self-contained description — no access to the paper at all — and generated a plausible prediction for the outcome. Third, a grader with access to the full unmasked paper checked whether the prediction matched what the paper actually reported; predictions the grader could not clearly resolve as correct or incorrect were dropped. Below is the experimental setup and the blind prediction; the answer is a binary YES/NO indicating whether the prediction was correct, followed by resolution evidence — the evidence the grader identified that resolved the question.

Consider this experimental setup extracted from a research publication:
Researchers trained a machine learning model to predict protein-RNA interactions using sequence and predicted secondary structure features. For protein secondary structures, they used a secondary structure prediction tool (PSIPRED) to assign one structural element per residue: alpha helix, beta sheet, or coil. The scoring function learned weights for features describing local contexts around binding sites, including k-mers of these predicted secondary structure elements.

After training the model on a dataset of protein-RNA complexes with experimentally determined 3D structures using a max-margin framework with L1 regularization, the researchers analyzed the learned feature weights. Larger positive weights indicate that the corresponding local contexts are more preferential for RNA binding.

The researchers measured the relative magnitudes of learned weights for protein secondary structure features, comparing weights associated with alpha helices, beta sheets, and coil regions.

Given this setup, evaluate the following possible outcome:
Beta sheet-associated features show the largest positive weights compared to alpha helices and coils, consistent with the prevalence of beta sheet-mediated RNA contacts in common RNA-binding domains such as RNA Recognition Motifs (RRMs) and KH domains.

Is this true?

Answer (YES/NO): NO